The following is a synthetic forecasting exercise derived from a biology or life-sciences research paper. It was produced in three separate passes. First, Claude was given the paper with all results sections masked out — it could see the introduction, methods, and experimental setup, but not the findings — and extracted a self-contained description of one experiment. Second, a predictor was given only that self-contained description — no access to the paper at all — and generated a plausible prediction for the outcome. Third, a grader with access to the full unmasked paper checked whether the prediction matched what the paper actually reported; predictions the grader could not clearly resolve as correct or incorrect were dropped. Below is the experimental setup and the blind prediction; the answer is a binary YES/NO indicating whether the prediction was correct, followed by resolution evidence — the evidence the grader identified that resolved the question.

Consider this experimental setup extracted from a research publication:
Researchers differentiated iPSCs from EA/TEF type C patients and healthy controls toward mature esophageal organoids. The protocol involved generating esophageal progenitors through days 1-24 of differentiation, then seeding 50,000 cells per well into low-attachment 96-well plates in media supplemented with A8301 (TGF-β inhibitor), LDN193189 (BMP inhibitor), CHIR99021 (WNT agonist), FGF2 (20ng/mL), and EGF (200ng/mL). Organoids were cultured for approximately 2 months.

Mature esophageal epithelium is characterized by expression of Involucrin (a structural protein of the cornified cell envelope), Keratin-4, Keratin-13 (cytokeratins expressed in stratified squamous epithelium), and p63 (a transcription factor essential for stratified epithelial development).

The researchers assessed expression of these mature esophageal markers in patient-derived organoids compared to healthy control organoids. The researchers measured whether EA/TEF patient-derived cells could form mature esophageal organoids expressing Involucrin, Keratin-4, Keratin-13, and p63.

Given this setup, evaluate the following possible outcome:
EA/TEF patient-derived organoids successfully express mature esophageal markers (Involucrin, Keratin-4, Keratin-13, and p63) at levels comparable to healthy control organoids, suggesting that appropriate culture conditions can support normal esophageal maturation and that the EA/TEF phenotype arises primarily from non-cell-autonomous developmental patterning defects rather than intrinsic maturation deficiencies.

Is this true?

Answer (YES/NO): NO